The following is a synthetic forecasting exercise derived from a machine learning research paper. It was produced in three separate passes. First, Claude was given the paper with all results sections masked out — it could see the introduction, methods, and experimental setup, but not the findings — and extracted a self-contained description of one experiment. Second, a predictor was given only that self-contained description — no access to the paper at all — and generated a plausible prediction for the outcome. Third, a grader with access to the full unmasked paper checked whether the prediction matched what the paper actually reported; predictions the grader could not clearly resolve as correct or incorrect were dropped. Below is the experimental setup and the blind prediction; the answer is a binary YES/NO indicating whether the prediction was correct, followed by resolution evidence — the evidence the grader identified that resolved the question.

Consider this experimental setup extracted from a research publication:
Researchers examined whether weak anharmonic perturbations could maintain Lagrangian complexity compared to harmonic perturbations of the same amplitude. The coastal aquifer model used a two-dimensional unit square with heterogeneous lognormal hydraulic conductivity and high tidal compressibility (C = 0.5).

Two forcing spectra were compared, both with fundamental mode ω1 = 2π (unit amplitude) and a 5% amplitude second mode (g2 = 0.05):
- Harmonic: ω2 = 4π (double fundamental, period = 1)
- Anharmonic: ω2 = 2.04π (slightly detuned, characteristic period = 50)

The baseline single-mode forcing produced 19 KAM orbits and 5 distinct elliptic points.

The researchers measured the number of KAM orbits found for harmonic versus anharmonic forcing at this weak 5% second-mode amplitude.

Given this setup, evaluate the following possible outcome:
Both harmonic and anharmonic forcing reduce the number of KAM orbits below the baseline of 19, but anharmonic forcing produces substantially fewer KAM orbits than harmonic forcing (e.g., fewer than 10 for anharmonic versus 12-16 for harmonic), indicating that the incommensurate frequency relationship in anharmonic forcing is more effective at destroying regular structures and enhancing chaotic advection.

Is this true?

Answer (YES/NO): NO